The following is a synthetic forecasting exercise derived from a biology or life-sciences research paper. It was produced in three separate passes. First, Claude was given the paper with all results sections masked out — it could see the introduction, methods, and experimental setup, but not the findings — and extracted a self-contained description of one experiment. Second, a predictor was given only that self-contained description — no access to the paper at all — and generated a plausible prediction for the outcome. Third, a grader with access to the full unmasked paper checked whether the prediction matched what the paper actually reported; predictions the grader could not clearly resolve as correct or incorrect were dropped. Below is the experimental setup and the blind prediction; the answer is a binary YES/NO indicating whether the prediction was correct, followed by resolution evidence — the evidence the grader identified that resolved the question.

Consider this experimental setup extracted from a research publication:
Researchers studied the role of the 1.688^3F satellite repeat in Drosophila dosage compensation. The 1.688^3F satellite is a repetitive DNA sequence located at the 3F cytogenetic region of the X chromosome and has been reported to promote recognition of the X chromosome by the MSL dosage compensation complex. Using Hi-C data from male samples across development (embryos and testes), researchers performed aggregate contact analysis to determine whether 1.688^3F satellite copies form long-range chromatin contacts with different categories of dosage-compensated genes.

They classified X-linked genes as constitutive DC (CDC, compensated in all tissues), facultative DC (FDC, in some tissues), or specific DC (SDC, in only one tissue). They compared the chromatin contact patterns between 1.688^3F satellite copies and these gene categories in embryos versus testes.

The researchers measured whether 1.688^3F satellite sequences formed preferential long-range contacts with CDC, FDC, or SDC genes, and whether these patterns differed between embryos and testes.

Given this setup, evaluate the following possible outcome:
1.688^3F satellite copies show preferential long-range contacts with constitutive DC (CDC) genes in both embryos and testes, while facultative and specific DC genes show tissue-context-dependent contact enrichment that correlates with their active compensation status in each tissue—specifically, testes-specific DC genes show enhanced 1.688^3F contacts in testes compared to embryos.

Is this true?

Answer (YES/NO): NO